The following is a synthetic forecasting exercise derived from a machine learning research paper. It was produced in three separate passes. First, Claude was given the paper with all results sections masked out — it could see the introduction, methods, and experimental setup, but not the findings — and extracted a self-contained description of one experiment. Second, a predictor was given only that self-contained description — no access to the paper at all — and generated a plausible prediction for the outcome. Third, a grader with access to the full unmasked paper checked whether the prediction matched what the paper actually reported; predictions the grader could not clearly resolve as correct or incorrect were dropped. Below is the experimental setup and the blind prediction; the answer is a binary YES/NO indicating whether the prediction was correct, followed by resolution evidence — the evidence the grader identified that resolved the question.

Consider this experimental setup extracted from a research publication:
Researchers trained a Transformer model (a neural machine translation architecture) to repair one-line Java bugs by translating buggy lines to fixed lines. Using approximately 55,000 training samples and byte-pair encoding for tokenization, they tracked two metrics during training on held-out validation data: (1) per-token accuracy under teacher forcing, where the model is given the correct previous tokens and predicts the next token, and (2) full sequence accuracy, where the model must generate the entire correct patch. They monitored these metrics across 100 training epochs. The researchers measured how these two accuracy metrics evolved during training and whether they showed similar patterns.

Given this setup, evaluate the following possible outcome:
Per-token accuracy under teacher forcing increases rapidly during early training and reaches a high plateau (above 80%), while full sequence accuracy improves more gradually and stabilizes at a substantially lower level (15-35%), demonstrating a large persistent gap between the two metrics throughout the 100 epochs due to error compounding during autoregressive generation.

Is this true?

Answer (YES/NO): NO